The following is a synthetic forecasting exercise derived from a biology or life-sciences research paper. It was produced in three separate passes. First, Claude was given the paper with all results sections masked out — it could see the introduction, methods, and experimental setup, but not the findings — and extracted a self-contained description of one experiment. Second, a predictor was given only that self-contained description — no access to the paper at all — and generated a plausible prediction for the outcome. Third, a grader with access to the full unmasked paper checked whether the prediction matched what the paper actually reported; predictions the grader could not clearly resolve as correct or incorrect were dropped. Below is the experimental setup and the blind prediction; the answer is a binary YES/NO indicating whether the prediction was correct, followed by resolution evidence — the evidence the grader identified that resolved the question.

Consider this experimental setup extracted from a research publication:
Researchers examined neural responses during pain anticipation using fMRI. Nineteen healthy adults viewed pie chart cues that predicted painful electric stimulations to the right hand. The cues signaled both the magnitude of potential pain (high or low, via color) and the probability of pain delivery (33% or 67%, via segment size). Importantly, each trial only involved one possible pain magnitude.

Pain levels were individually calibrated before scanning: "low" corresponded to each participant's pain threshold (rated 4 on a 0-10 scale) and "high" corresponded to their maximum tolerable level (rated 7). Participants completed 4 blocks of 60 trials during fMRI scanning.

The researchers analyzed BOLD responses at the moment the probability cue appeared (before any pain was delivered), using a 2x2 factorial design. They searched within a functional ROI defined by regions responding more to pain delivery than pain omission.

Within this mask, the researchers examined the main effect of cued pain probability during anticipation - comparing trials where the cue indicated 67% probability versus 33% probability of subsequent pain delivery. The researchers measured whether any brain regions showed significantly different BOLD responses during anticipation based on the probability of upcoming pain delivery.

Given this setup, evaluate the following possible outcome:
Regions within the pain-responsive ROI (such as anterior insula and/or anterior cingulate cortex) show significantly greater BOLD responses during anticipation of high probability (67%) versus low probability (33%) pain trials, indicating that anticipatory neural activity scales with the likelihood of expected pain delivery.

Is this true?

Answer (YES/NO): NO